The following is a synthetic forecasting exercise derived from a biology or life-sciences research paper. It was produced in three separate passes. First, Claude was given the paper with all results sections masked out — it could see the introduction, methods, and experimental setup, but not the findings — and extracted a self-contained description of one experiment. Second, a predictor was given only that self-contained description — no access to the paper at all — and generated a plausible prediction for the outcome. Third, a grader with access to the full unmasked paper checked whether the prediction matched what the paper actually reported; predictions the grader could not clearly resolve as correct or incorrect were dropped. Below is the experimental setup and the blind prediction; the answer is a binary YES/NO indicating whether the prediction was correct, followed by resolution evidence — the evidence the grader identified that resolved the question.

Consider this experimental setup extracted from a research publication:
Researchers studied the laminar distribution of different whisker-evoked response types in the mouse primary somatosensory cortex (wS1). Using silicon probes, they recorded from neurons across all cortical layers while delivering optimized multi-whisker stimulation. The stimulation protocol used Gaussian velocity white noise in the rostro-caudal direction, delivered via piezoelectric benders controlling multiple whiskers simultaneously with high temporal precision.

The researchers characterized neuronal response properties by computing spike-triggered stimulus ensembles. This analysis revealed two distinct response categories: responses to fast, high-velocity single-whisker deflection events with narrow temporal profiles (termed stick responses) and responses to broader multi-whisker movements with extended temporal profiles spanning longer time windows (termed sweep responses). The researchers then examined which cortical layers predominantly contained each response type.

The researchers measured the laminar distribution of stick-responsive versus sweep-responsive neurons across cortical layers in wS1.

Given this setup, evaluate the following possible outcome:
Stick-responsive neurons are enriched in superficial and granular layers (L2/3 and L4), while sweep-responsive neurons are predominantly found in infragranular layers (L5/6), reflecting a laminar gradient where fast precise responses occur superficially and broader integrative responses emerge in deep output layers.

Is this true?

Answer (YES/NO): NO